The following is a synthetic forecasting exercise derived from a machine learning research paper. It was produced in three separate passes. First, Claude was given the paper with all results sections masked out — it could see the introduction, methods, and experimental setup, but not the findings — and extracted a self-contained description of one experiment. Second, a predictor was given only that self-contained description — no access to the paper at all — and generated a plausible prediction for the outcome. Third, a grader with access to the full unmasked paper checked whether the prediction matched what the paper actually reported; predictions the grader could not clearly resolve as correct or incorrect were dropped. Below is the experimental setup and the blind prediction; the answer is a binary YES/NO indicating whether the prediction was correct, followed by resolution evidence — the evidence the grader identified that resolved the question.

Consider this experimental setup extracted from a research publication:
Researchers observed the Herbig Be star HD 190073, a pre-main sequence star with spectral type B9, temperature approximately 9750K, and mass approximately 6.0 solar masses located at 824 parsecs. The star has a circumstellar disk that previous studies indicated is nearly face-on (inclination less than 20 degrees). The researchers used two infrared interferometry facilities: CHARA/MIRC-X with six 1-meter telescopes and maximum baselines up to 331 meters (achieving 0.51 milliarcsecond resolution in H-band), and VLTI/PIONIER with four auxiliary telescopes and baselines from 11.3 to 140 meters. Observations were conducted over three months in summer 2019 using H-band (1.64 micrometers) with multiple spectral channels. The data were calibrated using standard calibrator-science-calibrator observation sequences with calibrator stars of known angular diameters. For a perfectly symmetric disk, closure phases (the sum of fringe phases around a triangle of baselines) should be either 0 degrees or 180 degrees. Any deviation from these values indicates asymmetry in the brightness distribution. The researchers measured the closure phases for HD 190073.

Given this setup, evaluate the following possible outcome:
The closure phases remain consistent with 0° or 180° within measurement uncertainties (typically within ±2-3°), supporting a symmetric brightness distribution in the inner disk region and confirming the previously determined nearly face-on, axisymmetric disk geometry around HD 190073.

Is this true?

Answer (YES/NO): NO